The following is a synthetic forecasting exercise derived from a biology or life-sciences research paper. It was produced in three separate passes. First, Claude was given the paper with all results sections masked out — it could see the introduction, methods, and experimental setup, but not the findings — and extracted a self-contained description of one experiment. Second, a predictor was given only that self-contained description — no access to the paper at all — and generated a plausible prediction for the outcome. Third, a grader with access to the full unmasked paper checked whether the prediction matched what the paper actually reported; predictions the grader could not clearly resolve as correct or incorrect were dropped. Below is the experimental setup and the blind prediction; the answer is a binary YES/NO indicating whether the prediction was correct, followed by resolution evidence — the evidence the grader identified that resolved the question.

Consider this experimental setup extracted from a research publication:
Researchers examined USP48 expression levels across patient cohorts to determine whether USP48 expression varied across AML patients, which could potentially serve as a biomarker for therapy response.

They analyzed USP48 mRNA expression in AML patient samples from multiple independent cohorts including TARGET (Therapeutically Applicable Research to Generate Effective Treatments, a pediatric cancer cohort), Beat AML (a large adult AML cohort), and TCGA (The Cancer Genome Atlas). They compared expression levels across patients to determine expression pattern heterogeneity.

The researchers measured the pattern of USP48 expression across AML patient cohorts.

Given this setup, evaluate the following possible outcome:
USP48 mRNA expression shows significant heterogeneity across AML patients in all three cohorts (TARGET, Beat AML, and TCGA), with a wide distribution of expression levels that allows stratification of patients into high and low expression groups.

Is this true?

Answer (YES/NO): NO